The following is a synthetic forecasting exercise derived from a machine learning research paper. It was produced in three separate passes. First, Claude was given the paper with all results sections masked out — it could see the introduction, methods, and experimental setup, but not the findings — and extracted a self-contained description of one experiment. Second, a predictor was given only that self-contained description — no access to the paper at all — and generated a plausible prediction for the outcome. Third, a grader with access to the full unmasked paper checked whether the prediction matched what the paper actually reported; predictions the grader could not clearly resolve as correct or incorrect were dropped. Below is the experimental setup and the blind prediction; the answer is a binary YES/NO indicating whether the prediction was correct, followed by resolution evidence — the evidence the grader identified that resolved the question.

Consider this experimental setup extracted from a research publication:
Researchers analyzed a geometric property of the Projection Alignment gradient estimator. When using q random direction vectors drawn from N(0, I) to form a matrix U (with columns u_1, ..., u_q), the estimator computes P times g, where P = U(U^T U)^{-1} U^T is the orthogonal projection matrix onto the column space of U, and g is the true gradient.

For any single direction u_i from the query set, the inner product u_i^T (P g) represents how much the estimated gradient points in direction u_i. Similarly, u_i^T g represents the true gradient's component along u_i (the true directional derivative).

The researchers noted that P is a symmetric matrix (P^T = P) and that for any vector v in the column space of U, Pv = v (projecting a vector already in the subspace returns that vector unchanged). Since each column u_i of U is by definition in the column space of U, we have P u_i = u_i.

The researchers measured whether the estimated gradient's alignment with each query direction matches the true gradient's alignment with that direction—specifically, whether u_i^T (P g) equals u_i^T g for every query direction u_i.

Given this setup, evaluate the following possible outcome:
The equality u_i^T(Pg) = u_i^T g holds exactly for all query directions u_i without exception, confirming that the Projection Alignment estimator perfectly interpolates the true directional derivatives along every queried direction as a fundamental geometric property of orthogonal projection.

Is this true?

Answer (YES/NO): YES